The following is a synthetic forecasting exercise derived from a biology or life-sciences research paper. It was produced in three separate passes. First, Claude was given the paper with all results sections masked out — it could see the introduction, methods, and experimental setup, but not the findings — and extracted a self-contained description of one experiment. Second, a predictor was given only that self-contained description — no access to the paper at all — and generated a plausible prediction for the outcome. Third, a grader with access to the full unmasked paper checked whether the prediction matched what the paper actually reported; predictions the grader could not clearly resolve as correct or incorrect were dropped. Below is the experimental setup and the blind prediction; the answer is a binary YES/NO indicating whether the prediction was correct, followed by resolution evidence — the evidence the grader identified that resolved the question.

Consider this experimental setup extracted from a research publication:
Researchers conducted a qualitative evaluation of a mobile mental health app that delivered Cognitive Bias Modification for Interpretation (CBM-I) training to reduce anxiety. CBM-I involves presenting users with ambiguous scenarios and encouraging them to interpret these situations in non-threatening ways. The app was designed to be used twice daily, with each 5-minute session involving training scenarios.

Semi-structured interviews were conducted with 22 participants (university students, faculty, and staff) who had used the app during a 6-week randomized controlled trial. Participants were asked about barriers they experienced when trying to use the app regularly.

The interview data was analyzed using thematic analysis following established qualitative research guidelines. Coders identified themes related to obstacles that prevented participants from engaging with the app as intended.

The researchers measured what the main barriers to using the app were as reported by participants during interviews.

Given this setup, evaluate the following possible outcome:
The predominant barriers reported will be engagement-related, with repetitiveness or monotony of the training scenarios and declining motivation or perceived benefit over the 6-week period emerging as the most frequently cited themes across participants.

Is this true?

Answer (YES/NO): NO